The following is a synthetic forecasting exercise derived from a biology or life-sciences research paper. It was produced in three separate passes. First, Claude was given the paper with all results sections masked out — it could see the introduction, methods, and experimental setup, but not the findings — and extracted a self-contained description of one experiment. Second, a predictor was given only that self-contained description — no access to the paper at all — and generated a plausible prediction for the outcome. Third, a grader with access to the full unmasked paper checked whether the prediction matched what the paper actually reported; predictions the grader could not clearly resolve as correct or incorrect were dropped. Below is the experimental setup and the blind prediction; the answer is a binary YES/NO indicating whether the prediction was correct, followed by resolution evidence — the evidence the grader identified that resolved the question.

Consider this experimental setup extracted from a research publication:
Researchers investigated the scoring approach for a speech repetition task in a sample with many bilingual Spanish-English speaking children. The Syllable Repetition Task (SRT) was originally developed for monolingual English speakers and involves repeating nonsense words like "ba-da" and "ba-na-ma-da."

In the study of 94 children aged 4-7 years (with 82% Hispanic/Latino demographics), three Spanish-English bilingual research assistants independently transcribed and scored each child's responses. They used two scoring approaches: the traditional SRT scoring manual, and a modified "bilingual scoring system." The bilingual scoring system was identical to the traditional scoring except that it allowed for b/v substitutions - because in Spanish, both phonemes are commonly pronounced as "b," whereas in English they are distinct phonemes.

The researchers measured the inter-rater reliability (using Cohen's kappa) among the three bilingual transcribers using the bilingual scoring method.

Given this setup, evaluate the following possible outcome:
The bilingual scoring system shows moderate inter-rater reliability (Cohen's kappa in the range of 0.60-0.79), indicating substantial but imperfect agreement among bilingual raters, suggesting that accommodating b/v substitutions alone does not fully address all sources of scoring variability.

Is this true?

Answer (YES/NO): NO